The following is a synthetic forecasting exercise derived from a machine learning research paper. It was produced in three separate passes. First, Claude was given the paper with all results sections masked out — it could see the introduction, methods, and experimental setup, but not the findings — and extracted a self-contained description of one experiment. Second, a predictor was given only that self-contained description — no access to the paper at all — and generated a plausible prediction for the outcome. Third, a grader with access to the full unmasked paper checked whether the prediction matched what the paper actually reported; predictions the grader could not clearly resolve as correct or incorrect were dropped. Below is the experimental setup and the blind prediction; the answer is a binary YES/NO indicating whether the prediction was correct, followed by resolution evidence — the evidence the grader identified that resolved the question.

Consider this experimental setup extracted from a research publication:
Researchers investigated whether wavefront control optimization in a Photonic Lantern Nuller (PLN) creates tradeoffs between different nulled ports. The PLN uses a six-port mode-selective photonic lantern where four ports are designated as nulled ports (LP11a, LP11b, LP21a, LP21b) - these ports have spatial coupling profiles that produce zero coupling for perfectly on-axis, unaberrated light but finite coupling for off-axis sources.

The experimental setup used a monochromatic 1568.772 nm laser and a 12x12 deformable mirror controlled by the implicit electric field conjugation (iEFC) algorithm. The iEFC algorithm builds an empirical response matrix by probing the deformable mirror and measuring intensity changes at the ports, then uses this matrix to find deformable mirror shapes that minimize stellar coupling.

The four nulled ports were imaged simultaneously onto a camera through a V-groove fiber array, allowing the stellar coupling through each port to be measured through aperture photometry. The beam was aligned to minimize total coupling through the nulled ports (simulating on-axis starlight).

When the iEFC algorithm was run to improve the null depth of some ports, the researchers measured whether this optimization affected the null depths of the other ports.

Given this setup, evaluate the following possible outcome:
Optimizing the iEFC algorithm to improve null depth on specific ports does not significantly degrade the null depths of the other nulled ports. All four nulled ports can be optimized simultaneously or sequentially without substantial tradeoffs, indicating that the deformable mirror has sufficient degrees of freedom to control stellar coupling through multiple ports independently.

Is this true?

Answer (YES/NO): NO